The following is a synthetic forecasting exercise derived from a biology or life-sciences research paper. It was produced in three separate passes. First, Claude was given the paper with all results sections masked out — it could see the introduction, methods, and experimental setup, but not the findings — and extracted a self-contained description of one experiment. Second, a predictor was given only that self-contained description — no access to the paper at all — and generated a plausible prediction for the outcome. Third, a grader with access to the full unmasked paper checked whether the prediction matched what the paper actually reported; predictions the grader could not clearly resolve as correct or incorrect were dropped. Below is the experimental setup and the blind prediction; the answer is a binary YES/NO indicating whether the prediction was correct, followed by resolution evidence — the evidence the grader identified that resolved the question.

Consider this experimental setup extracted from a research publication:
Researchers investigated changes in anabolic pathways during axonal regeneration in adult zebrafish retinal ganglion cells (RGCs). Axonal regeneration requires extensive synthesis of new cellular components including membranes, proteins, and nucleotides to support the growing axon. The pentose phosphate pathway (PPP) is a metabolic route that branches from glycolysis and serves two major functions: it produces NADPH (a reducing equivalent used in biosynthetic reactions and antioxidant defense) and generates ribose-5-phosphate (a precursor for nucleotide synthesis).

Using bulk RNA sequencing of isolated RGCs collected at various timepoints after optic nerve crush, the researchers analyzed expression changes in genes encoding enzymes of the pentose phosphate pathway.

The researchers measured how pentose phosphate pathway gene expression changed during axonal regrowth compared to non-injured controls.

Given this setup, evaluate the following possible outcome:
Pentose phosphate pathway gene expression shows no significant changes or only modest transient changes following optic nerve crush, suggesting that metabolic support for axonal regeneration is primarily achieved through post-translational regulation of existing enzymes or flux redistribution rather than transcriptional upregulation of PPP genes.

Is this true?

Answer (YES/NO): NO